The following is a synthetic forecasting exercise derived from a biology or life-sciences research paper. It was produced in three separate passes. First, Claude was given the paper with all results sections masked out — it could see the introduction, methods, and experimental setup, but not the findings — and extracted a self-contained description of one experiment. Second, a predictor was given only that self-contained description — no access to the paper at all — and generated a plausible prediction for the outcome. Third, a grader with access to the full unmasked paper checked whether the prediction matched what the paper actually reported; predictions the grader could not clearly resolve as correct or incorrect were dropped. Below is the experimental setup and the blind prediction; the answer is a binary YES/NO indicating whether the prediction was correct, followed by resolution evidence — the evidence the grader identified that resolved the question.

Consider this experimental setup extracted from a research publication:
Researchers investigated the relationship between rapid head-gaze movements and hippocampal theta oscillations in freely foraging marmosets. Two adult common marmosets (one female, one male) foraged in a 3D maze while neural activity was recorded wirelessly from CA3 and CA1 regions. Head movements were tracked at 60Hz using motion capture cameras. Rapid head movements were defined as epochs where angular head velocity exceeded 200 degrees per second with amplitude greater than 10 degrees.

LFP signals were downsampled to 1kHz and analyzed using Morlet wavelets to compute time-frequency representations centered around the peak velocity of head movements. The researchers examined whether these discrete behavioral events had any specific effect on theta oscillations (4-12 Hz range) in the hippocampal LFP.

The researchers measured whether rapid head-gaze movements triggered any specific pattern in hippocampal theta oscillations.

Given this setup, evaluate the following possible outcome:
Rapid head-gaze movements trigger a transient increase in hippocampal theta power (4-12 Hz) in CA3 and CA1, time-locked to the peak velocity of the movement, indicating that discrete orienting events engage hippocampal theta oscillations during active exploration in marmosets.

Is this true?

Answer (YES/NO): YES